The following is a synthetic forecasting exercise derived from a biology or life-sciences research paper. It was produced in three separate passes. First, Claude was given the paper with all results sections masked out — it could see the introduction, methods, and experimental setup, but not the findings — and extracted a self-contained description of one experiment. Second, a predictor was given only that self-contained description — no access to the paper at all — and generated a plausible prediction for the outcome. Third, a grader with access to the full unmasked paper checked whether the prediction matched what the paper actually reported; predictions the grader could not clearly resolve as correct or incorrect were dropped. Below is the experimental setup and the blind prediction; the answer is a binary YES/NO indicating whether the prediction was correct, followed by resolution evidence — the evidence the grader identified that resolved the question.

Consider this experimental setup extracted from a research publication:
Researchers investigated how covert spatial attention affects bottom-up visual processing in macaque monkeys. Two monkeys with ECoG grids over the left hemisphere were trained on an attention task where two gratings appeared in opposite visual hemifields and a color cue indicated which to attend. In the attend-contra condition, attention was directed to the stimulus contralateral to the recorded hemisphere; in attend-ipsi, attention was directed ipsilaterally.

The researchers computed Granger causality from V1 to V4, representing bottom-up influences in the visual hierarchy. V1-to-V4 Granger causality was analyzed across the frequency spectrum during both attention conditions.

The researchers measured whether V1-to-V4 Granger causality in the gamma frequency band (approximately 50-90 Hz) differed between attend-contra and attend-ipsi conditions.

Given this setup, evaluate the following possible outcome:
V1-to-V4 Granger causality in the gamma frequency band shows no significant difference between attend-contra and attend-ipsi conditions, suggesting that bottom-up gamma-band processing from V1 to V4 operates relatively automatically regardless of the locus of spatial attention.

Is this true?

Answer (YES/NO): NO